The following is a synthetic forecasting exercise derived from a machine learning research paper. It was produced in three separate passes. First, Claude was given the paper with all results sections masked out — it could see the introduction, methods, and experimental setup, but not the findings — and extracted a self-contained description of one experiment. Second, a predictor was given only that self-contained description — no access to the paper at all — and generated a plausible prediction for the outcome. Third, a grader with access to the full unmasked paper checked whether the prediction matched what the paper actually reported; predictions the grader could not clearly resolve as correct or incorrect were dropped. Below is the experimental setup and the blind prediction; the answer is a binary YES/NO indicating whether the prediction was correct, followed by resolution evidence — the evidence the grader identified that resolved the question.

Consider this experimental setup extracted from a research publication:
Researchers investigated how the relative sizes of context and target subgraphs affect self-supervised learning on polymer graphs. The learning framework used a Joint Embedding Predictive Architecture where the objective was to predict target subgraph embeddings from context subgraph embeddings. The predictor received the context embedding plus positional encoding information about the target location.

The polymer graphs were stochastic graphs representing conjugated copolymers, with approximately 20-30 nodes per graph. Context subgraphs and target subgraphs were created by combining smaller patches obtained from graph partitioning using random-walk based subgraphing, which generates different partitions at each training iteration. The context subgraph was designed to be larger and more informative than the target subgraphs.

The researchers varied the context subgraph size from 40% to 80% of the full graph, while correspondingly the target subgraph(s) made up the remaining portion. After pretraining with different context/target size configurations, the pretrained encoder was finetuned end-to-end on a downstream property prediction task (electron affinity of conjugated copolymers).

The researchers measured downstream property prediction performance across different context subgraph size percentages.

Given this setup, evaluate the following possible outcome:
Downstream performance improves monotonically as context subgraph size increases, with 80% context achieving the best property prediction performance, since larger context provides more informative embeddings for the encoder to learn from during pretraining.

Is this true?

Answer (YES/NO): NO